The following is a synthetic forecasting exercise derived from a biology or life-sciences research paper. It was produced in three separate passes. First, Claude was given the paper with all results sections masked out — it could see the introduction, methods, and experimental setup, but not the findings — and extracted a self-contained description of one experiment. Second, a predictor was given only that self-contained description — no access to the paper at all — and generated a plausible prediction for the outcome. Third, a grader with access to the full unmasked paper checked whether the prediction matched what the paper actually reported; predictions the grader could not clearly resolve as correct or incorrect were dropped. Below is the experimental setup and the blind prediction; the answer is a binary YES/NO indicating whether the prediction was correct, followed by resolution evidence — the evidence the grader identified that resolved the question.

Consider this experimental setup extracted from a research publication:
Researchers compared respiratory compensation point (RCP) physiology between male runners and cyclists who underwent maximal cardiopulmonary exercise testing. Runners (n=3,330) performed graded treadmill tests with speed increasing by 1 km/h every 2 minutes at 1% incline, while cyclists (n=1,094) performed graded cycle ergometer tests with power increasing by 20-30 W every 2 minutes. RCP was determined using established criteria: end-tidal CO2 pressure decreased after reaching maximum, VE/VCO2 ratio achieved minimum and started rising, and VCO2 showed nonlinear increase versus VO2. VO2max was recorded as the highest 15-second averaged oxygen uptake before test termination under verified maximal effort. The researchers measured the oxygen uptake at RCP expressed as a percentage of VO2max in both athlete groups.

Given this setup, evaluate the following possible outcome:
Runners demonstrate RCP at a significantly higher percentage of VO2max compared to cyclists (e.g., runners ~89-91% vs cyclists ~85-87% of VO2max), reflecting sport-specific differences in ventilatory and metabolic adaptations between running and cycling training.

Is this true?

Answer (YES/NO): NO